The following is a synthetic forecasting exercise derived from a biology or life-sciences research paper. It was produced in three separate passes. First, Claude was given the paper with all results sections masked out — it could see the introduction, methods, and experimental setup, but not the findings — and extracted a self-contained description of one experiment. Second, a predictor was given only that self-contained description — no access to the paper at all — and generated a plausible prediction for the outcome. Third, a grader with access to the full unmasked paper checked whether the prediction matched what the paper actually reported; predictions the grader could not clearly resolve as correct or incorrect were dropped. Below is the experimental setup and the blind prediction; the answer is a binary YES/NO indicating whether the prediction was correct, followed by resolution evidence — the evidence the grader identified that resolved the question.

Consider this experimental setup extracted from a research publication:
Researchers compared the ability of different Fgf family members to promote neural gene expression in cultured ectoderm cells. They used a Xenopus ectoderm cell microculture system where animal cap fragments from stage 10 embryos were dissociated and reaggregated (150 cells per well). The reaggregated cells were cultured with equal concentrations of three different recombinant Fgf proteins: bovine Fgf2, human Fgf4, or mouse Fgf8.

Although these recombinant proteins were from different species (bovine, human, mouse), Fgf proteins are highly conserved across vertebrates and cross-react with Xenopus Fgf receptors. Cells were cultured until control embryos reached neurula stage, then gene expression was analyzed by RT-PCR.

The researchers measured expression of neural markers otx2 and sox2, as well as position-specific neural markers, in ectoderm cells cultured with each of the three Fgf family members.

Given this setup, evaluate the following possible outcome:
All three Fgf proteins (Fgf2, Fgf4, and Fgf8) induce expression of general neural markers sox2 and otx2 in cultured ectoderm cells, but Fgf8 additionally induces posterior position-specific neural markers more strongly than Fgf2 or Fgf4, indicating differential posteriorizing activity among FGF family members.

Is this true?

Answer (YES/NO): NO